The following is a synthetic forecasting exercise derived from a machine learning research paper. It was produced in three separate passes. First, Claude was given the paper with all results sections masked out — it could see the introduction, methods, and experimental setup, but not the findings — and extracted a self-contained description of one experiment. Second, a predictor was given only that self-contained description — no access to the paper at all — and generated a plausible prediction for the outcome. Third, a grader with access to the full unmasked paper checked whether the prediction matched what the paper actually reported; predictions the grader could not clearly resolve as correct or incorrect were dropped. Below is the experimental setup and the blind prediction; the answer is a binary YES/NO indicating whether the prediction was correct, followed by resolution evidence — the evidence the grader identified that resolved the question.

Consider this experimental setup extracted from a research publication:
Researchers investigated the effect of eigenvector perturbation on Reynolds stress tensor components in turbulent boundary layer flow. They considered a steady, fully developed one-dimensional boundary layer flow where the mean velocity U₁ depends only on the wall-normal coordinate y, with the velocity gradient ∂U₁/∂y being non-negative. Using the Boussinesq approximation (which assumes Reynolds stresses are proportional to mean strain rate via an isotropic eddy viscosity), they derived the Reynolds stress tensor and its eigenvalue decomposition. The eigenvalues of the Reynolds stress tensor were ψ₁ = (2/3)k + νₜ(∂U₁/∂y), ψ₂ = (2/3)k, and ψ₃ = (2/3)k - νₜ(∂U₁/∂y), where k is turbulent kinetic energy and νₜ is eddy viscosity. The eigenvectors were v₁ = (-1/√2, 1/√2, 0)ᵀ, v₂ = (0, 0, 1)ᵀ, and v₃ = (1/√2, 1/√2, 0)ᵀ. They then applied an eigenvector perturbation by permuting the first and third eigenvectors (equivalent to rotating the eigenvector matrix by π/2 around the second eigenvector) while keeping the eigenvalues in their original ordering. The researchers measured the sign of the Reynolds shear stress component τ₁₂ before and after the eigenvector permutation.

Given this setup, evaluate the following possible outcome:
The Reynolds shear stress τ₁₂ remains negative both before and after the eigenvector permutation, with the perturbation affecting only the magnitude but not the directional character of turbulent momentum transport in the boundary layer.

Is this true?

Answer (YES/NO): NO